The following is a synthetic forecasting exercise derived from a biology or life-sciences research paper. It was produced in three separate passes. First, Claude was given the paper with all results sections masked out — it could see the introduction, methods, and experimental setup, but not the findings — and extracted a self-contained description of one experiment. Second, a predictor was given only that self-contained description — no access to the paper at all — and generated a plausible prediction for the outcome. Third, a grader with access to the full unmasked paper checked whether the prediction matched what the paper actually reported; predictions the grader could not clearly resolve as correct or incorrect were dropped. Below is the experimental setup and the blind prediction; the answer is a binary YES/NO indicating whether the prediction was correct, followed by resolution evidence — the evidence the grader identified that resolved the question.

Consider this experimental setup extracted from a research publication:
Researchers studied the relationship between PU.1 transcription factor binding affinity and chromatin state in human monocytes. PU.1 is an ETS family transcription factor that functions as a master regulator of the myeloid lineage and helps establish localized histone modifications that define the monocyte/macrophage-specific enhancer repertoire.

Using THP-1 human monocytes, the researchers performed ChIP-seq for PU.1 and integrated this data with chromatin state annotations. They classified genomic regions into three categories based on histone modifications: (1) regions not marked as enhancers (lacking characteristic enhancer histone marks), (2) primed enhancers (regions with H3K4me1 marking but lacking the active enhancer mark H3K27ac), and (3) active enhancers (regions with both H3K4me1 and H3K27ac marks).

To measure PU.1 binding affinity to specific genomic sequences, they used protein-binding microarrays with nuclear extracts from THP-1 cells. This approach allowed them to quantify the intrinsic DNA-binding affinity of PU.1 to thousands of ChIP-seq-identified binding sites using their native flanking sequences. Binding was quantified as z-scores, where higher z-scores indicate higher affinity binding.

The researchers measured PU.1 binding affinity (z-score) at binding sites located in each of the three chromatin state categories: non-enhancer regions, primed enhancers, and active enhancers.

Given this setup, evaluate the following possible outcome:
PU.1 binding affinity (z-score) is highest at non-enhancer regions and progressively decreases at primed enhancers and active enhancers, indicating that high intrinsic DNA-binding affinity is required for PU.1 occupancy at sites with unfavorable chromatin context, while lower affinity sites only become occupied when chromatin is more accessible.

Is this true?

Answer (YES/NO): YES